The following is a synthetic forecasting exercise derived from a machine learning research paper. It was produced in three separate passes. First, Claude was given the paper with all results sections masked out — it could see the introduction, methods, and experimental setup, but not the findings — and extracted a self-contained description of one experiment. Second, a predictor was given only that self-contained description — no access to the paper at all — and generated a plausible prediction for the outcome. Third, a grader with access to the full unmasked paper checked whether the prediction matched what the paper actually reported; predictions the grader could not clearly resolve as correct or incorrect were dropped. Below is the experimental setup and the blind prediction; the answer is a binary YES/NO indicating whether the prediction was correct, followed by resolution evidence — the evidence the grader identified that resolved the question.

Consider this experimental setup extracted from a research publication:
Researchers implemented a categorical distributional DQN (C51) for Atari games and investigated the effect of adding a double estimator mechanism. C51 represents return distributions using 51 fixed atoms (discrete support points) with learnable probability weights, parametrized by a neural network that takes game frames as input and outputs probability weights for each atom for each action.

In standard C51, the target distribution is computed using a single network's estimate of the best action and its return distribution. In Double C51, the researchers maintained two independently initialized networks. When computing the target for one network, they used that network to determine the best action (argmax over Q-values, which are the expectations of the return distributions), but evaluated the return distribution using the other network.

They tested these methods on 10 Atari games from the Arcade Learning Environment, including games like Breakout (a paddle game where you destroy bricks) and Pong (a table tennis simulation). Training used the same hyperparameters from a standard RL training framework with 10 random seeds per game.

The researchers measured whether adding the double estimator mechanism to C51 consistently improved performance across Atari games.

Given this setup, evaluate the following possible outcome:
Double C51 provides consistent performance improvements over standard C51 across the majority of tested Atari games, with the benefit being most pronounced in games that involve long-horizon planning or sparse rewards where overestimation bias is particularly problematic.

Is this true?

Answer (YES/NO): NO